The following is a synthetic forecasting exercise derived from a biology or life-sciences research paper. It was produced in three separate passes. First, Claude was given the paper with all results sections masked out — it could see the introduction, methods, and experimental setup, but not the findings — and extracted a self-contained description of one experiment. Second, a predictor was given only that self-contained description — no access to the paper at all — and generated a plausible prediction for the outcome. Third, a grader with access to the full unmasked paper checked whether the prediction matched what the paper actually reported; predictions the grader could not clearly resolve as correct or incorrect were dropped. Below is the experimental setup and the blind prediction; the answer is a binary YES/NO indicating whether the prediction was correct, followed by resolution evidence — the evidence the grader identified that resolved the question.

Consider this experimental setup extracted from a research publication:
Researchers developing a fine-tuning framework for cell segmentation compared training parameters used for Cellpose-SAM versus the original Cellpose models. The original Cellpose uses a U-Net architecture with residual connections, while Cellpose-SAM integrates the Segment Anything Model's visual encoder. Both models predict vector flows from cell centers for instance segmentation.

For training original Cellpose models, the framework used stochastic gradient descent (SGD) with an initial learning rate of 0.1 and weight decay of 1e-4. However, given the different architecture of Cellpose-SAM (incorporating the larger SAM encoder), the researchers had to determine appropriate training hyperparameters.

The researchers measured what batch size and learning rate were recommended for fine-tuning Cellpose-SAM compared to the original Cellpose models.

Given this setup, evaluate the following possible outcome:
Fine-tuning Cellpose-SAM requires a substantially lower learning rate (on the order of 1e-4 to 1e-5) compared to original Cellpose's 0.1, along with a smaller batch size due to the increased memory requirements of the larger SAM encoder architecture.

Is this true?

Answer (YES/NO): YES